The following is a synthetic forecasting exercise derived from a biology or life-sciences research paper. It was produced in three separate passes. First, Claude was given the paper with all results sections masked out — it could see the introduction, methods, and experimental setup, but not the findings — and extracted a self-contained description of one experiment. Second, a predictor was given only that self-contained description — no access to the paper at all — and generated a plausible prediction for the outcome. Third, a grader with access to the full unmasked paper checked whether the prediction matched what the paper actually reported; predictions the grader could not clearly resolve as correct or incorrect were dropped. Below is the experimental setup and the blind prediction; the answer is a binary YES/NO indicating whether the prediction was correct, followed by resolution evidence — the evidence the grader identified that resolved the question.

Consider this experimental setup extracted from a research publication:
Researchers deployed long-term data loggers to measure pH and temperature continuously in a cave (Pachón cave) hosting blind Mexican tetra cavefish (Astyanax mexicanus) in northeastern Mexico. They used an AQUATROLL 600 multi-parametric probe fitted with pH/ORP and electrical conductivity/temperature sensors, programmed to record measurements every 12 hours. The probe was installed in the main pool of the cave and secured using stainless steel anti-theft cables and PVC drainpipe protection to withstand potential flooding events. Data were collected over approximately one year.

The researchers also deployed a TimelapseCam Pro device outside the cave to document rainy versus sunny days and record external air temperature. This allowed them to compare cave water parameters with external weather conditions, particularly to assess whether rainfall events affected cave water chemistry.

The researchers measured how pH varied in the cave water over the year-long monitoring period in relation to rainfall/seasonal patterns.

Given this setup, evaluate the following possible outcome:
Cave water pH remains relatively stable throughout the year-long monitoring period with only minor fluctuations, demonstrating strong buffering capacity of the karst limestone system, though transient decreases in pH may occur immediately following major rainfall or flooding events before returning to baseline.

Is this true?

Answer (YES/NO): NO